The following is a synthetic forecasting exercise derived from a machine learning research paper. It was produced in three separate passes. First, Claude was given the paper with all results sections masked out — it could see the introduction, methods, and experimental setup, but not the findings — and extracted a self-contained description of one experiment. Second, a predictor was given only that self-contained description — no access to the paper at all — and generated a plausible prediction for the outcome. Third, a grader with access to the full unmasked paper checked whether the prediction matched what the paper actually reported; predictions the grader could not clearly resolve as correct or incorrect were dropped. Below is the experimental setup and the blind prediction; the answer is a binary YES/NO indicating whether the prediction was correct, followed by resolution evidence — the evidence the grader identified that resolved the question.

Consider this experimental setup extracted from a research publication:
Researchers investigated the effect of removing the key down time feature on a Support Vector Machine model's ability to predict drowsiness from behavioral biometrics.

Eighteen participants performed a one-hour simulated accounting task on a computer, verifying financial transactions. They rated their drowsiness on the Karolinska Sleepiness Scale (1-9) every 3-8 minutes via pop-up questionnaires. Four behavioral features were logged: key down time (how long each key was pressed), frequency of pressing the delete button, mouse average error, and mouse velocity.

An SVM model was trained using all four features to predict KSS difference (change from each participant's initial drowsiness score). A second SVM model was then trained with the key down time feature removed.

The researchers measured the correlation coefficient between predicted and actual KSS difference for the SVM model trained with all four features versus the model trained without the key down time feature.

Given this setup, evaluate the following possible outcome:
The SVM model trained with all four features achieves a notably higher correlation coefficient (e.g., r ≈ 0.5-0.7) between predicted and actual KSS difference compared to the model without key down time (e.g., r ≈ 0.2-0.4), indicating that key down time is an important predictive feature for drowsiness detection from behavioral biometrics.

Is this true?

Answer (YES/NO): NO